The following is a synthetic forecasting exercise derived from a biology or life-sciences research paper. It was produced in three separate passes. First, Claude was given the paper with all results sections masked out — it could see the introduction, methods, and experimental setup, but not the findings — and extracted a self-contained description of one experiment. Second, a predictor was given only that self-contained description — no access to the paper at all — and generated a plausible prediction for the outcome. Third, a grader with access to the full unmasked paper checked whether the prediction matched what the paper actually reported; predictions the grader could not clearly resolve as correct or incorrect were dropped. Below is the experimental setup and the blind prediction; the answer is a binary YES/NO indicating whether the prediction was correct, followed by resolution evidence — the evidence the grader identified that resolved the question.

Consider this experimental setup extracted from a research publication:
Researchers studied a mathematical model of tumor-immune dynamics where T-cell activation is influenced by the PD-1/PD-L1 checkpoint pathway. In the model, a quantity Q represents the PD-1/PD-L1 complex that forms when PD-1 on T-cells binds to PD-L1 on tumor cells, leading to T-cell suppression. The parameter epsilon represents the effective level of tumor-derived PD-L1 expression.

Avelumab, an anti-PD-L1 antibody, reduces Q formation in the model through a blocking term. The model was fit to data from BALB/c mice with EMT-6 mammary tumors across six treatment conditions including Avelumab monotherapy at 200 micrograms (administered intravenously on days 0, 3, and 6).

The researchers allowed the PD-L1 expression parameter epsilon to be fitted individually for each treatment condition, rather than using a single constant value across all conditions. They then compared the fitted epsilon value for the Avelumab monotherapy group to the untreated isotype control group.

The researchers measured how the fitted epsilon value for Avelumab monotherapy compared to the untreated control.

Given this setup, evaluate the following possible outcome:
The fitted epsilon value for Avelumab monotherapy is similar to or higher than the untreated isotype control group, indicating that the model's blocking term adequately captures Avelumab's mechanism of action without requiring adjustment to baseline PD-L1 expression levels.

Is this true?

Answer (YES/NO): NO